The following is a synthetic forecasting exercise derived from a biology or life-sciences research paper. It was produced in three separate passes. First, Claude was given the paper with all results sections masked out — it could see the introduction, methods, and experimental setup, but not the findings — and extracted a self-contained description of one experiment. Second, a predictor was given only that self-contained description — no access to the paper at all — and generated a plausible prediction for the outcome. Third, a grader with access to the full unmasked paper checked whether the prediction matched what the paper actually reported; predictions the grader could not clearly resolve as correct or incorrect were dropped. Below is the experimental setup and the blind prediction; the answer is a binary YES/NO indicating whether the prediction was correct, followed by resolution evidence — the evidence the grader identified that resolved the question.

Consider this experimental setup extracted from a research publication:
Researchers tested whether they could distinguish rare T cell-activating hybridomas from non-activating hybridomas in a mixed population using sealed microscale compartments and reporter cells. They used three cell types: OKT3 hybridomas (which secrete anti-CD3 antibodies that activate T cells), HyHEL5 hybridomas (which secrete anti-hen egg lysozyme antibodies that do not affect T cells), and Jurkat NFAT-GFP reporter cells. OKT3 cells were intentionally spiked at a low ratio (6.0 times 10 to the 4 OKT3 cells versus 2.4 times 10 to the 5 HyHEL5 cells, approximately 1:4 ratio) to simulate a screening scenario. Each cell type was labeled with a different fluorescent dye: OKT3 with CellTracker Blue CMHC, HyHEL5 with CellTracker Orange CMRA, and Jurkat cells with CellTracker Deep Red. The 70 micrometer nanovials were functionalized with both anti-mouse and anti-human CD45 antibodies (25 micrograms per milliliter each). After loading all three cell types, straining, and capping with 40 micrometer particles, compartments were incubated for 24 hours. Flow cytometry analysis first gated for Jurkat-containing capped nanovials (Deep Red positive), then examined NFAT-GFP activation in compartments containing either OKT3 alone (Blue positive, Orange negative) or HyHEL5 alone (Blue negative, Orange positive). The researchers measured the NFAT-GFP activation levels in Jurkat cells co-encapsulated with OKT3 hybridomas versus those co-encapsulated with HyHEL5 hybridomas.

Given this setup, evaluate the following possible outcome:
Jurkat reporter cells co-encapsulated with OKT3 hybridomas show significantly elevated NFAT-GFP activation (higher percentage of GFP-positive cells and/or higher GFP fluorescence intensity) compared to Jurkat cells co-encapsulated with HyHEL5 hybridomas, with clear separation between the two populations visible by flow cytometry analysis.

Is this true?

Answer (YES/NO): YES